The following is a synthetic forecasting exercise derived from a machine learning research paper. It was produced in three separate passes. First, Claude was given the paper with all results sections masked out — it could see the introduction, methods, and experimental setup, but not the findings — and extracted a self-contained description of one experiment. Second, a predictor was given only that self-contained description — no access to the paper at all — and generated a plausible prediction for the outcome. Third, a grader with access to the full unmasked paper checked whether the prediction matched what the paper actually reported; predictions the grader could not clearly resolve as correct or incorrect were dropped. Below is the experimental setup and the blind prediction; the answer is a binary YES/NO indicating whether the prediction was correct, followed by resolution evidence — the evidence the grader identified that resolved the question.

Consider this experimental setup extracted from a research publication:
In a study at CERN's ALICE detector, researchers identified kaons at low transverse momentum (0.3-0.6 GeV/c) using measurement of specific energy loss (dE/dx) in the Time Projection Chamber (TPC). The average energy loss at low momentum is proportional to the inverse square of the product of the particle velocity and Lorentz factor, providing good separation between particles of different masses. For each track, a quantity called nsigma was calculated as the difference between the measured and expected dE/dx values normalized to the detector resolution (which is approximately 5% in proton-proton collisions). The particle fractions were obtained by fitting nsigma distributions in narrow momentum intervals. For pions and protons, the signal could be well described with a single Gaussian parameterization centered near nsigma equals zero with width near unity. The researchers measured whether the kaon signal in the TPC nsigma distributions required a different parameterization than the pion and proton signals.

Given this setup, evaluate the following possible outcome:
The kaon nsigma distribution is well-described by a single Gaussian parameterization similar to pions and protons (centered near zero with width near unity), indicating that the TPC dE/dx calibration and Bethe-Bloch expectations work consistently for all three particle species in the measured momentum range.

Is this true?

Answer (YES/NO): NO